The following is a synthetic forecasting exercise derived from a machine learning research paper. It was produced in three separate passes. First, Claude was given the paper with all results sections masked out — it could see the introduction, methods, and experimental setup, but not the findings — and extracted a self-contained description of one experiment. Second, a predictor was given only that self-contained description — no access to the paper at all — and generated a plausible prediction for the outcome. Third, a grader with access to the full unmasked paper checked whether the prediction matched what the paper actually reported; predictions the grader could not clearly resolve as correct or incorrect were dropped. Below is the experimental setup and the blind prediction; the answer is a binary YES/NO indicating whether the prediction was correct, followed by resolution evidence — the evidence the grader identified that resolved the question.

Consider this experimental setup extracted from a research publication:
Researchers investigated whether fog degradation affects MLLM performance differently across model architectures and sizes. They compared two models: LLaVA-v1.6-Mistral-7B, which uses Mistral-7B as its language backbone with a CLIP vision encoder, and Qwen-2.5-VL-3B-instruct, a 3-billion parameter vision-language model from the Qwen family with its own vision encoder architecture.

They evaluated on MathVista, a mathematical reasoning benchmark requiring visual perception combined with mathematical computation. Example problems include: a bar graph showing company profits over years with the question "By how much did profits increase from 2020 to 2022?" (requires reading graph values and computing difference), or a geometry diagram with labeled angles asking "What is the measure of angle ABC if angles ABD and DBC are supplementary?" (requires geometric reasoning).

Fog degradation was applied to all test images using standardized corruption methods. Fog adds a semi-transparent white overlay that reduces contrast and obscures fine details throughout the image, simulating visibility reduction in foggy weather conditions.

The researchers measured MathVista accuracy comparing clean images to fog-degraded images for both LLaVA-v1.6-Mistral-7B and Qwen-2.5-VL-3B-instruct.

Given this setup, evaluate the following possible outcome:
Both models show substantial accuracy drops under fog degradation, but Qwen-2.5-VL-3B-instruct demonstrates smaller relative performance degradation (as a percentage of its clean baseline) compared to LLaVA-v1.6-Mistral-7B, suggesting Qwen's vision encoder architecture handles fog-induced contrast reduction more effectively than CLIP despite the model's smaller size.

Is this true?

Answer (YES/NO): NO